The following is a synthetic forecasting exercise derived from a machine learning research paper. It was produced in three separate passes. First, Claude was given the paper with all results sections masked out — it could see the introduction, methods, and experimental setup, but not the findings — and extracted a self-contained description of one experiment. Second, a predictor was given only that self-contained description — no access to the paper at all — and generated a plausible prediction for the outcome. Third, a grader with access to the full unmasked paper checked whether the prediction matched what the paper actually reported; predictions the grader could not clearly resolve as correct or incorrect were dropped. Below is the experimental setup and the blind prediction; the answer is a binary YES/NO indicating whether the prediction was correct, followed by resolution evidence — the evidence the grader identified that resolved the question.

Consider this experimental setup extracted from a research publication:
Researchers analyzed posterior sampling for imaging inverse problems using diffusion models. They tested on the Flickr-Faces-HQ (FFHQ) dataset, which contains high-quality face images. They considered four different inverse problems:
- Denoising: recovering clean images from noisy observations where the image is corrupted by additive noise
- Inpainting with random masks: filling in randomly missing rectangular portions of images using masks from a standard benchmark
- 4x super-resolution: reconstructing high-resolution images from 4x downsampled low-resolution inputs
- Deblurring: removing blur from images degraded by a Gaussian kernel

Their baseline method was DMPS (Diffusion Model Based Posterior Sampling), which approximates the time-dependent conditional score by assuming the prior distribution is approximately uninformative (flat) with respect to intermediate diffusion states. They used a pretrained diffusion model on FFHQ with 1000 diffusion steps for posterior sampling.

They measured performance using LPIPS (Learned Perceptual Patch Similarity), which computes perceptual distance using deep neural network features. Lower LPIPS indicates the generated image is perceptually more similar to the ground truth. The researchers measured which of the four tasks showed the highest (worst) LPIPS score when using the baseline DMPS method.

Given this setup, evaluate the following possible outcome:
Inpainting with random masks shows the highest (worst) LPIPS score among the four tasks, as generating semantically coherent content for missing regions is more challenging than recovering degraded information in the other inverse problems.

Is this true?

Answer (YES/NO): YES